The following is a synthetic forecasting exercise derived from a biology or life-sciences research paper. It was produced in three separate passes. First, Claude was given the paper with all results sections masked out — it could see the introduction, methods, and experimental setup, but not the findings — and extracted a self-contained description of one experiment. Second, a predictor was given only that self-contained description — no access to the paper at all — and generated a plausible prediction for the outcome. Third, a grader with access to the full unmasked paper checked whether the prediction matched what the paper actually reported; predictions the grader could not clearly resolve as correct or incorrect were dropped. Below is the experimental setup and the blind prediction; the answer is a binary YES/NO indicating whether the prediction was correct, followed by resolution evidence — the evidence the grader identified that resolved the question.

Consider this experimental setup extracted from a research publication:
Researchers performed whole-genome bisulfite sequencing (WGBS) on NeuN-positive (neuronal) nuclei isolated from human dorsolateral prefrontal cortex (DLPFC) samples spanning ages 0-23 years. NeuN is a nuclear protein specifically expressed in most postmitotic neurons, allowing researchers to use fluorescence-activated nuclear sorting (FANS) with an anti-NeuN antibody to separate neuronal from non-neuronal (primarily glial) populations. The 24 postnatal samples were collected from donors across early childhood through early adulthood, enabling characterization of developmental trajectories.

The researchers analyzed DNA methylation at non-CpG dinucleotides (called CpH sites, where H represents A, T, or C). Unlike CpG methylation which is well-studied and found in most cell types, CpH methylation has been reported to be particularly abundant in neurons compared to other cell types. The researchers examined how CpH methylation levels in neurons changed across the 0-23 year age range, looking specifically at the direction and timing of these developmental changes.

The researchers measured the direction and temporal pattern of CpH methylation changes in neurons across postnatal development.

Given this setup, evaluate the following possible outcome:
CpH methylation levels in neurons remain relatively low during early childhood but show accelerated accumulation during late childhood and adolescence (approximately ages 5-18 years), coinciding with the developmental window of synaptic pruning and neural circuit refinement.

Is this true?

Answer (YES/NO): NO